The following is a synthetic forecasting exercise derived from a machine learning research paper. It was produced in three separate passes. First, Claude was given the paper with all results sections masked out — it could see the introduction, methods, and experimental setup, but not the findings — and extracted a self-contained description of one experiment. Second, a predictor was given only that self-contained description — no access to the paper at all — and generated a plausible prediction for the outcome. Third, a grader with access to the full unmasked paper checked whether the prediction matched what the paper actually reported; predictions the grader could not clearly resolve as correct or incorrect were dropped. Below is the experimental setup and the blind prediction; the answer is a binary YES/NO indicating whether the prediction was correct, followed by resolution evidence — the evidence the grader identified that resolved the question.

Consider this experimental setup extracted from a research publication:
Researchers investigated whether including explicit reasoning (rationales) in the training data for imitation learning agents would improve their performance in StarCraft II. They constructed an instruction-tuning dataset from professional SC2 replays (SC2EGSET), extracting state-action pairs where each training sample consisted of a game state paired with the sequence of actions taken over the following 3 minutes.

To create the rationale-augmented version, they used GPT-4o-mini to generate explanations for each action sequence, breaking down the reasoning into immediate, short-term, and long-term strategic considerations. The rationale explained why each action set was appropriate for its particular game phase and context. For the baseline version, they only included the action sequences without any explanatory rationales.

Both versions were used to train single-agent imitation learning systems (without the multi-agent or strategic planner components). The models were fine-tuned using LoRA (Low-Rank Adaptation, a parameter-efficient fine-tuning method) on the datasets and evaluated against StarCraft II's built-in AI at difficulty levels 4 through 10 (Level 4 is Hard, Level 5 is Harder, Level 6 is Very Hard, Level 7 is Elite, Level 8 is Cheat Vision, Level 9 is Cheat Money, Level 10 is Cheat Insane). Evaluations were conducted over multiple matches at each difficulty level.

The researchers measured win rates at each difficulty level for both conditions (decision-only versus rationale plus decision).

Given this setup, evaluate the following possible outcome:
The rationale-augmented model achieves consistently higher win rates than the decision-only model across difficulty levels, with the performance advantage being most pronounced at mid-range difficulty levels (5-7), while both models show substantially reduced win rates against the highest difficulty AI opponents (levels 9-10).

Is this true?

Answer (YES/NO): NO